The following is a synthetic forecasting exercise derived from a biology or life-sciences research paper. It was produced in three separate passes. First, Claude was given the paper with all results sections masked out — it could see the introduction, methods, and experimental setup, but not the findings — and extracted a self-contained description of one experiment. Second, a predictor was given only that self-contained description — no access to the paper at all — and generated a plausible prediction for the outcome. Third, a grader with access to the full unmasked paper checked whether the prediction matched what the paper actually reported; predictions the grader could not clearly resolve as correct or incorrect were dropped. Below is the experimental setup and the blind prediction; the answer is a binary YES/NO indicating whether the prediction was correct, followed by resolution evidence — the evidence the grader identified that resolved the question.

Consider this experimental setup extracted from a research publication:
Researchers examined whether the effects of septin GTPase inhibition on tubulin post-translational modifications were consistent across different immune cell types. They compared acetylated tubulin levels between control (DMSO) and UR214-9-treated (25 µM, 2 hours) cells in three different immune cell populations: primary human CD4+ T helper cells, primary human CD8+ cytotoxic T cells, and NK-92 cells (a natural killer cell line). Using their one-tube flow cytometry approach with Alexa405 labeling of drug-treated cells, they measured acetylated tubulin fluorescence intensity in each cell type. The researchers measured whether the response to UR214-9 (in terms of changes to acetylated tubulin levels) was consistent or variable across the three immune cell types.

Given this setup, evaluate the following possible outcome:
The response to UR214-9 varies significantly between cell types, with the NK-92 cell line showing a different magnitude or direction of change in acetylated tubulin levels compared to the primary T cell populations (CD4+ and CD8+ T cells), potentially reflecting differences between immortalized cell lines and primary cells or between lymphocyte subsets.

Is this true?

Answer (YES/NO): NO